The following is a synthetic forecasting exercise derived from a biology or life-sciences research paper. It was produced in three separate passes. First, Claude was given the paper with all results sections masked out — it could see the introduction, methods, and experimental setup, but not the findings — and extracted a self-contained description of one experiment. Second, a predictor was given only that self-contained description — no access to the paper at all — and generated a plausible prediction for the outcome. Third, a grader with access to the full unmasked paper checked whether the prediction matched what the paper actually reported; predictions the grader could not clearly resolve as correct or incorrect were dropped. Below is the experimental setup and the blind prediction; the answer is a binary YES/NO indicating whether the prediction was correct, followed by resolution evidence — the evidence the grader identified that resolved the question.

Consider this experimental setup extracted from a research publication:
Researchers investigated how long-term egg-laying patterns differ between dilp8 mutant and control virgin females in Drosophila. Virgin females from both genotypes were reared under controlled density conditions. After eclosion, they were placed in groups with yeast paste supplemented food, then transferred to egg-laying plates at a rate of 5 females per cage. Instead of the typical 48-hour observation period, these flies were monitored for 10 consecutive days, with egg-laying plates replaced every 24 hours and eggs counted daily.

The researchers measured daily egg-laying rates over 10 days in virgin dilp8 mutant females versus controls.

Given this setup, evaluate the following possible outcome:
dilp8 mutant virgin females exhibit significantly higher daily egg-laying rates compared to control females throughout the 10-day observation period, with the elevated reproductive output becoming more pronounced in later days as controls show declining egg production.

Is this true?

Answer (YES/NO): NO